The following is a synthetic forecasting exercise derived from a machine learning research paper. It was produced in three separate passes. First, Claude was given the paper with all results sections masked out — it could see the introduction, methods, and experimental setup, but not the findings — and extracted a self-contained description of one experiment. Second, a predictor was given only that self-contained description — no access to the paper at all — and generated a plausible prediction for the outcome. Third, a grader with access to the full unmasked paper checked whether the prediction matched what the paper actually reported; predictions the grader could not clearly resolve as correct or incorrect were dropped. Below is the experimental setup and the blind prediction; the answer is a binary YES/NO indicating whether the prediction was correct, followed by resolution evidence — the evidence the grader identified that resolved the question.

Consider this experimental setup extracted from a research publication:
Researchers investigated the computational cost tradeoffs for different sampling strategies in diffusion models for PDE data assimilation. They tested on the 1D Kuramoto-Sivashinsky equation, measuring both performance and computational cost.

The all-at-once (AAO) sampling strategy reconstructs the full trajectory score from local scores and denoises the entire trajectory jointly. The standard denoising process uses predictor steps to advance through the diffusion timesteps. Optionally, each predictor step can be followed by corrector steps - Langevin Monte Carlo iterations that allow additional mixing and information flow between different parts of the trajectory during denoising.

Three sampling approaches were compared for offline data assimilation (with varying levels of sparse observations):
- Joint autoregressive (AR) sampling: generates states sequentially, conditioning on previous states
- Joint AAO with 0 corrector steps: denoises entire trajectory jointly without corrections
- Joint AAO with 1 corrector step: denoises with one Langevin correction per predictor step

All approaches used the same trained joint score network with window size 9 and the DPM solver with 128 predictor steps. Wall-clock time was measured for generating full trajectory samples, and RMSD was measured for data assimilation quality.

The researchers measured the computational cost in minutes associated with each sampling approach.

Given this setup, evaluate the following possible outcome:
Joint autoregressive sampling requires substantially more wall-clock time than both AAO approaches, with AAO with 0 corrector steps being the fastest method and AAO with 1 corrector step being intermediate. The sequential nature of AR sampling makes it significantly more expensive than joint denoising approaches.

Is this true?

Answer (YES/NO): YES